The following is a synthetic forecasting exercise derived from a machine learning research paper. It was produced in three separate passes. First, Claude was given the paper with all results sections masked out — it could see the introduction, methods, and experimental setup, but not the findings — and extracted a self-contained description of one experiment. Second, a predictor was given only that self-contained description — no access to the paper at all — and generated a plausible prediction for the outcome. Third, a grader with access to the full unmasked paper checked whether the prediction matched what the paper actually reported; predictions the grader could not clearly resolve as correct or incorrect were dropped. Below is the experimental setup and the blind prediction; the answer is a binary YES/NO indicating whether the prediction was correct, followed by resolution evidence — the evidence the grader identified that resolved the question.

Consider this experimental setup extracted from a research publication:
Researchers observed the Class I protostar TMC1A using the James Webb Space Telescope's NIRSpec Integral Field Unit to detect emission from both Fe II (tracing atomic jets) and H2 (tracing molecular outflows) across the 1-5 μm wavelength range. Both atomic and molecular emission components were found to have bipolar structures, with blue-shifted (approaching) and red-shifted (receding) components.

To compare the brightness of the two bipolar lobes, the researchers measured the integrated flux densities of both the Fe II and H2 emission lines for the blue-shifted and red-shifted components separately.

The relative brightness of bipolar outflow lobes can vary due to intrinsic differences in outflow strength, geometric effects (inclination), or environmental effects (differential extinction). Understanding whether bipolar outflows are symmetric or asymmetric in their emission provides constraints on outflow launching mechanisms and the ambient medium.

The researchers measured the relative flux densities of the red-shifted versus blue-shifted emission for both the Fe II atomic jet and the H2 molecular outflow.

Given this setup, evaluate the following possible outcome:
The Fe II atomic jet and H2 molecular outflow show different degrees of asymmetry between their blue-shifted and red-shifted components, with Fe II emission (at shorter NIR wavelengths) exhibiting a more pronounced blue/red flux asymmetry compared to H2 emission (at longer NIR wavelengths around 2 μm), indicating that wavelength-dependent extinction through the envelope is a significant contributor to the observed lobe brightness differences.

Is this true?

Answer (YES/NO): NO